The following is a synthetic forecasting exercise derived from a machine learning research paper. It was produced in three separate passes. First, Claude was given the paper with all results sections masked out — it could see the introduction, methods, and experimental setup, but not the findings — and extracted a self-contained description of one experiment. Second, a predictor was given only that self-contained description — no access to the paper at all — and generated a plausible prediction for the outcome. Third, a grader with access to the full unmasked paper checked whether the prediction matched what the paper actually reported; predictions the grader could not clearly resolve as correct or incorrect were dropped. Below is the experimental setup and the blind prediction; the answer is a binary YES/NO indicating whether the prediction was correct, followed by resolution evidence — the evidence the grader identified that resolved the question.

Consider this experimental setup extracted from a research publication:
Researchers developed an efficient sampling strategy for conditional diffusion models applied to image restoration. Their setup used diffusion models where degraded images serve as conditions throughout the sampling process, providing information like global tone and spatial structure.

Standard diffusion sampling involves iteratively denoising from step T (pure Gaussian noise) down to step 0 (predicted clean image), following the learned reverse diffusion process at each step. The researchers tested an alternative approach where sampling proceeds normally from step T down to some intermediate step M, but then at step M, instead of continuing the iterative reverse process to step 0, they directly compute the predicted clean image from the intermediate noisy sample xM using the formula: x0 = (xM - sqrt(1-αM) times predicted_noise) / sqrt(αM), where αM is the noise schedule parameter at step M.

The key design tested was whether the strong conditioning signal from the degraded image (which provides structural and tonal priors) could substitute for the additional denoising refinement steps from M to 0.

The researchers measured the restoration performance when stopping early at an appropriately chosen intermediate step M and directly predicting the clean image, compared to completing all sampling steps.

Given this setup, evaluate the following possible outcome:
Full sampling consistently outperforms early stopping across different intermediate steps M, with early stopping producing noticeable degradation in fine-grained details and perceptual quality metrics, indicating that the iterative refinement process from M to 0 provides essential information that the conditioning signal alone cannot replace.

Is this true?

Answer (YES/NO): NO